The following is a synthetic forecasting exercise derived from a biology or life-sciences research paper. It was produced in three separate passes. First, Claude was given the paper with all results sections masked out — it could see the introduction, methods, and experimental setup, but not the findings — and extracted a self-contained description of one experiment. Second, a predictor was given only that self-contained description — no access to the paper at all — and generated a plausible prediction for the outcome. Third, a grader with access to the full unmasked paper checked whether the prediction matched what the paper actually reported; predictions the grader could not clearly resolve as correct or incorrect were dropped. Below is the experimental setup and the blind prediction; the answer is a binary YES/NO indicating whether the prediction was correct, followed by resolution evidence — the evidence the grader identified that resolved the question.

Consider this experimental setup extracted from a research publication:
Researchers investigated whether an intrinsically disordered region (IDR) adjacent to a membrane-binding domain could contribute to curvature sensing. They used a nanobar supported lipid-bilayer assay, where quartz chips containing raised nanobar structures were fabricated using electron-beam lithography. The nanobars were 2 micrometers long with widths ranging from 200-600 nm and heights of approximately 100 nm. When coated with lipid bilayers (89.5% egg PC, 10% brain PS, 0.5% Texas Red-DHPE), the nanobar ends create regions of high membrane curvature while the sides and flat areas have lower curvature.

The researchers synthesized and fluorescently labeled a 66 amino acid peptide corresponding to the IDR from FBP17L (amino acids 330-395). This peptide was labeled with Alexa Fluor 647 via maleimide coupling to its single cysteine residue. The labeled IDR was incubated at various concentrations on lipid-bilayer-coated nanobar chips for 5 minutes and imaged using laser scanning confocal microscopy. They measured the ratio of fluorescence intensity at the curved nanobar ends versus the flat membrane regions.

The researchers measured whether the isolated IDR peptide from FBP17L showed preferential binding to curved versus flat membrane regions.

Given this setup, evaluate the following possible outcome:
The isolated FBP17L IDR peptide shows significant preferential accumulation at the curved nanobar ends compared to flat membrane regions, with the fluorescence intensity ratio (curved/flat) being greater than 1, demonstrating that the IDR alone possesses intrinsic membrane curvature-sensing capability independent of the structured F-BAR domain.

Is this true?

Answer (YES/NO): YES